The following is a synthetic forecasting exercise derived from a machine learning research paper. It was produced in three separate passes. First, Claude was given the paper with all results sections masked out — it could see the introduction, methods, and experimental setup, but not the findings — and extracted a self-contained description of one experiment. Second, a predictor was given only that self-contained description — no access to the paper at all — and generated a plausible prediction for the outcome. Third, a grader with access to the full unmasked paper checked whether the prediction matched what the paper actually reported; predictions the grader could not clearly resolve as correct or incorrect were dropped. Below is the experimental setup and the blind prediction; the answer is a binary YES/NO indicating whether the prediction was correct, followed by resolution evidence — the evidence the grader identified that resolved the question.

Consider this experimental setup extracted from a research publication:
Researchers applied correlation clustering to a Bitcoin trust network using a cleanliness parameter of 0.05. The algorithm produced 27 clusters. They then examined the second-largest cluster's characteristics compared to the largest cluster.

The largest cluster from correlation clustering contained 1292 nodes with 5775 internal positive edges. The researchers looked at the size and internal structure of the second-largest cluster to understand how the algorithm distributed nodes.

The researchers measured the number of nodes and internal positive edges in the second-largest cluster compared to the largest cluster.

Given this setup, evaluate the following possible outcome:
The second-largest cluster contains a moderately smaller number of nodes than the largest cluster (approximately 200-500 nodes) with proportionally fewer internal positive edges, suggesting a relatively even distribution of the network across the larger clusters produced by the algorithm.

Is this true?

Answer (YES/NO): NO